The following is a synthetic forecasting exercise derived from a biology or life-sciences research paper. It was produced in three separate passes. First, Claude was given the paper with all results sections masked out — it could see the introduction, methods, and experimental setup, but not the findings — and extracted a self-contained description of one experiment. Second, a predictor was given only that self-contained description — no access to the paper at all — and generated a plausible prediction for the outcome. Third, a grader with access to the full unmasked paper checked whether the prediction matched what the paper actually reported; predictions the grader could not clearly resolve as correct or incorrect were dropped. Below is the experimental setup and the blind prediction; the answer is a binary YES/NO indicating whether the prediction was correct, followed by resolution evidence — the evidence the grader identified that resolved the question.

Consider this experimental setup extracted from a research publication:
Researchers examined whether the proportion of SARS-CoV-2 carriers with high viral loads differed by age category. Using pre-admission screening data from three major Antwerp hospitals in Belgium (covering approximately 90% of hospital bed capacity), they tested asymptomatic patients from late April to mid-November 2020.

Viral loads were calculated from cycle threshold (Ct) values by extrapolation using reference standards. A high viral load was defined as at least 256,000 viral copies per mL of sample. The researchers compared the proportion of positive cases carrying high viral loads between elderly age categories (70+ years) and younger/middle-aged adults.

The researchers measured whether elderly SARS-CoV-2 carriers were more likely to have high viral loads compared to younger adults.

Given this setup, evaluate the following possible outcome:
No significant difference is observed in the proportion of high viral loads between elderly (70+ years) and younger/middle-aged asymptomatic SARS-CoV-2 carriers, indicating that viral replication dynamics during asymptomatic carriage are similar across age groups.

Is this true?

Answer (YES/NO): NO